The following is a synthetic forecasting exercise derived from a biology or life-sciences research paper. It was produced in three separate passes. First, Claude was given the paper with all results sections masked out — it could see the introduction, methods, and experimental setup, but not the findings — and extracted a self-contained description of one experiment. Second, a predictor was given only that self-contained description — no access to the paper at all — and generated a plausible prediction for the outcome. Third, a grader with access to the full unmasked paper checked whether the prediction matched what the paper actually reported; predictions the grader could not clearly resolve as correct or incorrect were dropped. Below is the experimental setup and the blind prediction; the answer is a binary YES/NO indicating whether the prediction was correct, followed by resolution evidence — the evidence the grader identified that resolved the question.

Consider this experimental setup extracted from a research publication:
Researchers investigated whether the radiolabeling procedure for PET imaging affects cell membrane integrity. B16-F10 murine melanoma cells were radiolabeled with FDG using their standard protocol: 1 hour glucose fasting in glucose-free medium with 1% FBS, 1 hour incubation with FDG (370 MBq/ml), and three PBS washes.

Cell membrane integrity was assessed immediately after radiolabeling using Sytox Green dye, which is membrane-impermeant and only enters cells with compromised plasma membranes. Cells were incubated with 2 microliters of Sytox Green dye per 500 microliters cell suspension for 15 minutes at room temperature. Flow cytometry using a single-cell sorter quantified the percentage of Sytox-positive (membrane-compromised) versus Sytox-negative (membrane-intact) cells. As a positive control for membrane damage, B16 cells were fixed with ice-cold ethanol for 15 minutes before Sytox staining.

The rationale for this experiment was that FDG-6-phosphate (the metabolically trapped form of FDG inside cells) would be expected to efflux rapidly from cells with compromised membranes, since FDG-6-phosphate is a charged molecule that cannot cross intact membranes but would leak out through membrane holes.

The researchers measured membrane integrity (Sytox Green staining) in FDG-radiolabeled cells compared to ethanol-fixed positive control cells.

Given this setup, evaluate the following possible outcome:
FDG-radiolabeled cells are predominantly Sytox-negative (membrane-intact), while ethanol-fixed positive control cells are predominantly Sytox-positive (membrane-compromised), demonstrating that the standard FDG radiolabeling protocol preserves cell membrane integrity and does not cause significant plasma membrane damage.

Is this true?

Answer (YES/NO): YES